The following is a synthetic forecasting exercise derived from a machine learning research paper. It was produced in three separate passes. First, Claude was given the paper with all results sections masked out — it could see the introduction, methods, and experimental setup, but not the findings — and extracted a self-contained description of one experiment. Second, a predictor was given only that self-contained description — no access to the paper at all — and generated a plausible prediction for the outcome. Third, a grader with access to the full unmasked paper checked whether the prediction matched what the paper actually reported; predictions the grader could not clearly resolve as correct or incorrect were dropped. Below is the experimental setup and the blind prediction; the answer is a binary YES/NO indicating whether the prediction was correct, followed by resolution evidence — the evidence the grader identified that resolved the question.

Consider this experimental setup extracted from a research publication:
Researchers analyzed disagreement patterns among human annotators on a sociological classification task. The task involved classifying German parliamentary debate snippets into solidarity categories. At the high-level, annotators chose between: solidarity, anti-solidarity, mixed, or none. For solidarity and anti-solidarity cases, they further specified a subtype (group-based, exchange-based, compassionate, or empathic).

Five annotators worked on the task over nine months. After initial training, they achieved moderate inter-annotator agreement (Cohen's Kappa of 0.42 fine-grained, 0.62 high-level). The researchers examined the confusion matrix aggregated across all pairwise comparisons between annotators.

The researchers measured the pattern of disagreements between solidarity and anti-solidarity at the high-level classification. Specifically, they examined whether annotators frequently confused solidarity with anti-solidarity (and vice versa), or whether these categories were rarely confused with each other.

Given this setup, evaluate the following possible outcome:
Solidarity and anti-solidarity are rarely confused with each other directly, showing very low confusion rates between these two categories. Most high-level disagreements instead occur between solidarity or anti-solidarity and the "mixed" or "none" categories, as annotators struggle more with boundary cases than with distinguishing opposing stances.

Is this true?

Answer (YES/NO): YES